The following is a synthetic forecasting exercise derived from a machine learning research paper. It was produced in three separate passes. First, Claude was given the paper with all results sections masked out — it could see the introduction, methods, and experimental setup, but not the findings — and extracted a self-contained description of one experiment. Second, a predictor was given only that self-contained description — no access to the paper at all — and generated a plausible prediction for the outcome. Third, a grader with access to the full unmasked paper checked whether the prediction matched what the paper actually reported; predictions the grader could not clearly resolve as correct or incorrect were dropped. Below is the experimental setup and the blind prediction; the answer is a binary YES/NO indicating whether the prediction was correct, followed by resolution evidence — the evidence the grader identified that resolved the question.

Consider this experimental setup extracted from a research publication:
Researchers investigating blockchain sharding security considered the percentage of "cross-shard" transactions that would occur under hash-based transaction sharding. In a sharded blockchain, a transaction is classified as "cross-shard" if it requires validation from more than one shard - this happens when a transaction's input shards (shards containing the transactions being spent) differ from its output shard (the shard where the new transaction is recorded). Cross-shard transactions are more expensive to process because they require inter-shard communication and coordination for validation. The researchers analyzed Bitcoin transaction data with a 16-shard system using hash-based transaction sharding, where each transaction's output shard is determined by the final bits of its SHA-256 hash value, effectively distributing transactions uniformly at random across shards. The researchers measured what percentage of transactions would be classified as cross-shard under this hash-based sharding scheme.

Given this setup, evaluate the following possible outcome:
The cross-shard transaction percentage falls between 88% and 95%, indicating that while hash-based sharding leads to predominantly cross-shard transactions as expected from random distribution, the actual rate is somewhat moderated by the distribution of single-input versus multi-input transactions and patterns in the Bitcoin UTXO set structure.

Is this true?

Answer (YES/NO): NO